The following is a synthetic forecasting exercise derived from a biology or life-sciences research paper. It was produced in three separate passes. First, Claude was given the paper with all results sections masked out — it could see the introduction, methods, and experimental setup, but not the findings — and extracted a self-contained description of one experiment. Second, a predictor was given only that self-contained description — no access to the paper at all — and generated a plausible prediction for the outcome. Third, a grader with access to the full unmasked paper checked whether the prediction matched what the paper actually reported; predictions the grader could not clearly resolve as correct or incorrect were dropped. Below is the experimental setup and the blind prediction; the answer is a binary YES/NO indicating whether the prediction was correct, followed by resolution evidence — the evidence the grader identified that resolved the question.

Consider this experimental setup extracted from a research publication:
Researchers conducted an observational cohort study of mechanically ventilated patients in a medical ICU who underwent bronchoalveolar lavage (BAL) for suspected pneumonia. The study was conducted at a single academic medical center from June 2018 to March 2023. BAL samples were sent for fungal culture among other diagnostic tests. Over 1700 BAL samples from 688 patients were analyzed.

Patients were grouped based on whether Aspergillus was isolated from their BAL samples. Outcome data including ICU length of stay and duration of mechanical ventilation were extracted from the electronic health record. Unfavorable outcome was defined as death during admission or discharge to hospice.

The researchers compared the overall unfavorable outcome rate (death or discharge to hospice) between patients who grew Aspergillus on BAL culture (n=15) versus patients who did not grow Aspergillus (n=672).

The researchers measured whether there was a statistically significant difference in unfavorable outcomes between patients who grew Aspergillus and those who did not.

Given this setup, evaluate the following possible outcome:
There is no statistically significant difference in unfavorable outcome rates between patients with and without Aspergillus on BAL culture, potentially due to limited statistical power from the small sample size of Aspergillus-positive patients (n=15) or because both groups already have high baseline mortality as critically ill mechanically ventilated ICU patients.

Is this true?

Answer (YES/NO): YES